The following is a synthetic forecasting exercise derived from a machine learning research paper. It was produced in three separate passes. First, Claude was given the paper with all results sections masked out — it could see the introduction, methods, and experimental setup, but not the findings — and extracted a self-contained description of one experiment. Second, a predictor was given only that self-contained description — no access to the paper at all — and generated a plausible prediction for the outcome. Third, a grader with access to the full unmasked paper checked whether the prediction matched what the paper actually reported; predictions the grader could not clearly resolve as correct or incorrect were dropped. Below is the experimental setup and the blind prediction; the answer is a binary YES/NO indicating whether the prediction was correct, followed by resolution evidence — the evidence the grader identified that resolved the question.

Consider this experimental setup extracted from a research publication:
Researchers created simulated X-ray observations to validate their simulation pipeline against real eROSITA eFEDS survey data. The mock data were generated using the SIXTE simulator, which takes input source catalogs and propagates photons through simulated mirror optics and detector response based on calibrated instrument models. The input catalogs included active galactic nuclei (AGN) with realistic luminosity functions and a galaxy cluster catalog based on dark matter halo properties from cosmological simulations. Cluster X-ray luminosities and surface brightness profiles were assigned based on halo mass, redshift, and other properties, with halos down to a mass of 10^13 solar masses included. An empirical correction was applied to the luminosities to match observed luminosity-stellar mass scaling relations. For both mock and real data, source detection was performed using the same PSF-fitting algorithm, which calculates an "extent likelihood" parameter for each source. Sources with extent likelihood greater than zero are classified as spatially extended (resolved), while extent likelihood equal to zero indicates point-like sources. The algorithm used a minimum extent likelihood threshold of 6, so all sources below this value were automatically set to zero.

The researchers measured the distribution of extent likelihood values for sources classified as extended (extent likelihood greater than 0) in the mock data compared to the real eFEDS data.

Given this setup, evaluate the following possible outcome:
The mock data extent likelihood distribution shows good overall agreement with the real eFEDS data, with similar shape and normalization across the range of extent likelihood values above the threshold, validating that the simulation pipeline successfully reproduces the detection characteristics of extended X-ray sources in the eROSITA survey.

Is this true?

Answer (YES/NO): NO